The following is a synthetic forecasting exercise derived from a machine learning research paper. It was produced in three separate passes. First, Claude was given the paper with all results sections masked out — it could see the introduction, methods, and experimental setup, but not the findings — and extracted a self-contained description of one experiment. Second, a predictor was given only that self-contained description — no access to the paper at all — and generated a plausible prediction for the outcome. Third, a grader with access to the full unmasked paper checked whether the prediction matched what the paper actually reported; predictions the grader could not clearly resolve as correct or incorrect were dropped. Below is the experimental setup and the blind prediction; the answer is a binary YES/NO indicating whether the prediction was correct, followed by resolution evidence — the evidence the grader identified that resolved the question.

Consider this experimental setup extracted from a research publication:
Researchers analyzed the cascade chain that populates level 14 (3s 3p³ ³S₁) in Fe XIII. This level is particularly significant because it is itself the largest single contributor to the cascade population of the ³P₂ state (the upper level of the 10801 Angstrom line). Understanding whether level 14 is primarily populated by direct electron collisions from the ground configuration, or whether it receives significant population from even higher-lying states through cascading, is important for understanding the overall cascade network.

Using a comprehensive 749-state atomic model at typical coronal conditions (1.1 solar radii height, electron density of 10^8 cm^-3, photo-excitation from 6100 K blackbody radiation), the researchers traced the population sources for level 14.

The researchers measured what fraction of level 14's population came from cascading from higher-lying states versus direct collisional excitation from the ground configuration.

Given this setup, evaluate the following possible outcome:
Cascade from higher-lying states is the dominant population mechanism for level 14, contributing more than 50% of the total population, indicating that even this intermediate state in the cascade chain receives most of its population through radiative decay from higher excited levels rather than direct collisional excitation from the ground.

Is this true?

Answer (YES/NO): NO